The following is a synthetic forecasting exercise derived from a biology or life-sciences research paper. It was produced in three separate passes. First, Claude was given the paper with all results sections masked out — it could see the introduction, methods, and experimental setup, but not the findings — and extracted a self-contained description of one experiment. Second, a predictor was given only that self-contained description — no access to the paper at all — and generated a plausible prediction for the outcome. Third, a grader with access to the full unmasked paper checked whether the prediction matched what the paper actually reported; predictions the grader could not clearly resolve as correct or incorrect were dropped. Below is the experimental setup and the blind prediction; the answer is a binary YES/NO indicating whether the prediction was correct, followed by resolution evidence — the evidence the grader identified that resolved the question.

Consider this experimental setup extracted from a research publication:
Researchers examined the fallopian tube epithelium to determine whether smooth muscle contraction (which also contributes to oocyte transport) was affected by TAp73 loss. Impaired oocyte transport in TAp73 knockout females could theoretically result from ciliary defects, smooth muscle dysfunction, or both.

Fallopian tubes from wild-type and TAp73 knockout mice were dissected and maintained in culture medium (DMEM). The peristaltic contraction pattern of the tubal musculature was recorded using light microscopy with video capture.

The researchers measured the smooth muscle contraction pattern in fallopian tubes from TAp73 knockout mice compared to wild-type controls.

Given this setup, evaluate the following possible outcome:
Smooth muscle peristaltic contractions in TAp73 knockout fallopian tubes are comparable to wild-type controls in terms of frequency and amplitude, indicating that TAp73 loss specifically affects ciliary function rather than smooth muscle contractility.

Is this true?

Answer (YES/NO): YES